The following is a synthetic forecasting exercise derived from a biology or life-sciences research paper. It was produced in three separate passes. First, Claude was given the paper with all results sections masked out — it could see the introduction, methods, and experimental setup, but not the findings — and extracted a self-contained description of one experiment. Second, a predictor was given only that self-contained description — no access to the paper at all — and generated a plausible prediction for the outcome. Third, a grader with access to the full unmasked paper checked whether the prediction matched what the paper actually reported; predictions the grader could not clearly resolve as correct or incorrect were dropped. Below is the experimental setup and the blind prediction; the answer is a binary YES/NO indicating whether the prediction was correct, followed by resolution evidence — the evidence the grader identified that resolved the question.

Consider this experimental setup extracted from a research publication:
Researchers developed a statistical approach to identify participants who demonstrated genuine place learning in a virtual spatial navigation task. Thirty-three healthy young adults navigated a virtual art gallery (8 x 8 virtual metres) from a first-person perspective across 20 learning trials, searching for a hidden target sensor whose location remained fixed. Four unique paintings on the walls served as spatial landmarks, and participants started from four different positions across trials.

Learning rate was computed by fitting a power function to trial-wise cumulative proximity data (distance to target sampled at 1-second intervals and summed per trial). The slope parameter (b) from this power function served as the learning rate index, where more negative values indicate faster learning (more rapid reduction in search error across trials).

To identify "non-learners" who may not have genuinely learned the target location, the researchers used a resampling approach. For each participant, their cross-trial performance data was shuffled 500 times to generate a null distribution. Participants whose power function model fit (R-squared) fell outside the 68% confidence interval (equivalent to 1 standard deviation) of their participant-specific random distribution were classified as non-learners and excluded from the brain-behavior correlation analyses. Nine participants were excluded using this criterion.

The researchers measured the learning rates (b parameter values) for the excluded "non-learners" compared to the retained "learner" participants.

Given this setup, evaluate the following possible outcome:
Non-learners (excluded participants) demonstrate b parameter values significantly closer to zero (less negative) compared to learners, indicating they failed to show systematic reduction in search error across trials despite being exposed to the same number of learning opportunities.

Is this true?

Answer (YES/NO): YES